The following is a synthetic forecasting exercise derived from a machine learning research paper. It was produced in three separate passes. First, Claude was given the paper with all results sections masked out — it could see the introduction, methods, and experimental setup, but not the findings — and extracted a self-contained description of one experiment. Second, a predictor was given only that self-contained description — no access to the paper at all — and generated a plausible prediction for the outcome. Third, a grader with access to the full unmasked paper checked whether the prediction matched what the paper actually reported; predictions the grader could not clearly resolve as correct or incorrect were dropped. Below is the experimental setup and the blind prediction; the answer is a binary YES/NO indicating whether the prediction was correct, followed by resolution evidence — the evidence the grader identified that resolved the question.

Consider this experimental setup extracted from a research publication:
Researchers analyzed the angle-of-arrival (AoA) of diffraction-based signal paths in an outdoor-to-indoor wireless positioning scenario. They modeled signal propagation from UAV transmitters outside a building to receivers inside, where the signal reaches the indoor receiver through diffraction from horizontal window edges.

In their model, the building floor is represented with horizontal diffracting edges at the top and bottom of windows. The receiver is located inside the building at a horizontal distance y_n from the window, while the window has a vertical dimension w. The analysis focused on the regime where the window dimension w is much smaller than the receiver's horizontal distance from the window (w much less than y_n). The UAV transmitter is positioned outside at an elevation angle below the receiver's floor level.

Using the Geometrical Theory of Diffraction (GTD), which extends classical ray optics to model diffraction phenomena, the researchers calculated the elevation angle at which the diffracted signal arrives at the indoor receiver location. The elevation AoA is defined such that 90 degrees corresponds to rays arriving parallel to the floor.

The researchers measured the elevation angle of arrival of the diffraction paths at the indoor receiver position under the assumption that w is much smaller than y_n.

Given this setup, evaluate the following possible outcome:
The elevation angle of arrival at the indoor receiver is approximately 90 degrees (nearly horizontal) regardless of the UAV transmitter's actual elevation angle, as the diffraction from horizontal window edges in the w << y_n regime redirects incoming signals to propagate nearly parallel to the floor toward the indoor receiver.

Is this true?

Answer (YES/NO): YES